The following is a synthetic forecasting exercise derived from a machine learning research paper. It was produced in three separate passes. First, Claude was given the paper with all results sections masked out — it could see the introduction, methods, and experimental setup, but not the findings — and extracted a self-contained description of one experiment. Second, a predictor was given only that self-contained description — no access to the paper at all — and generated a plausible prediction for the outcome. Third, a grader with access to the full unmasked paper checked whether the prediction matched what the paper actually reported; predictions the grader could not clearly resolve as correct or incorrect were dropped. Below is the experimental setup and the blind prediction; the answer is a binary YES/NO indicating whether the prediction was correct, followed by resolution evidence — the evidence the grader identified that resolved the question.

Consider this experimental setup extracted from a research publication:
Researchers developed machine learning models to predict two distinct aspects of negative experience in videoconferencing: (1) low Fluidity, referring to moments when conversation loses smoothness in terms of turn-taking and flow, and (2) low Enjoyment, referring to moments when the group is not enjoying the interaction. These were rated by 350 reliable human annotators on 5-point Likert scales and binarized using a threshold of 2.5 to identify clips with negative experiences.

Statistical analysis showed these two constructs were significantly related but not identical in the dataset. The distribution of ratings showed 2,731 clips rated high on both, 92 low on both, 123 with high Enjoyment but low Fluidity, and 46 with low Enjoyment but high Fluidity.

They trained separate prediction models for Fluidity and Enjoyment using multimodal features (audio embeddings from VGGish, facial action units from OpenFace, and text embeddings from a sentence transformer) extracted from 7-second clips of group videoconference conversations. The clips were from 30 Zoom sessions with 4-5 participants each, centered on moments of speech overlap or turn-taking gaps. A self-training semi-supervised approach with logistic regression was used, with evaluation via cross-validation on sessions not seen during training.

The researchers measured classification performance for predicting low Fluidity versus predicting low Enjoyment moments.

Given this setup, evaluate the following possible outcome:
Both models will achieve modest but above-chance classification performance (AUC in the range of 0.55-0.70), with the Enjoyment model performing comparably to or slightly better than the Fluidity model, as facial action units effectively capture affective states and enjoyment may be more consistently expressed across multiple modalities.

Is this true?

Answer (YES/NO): NO